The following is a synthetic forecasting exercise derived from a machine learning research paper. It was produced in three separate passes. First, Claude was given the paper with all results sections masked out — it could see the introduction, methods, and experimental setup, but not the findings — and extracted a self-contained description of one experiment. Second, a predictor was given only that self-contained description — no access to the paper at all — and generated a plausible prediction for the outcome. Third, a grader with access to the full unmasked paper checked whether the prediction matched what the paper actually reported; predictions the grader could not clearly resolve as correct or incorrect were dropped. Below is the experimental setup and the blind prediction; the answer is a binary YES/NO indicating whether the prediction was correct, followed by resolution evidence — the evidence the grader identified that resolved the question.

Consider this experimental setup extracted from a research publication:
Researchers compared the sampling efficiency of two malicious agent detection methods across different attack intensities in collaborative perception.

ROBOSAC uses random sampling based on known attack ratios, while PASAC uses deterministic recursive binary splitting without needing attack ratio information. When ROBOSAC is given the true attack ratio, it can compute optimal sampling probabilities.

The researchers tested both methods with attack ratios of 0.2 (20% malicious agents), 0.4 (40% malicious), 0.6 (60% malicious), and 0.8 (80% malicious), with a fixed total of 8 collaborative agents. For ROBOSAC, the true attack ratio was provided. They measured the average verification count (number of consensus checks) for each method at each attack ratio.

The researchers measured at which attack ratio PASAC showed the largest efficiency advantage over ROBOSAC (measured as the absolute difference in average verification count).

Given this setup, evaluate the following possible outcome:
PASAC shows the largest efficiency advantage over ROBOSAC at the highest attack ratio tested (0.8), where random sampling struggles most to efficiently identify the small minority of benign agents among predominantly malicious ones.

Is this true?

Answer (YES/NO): NO